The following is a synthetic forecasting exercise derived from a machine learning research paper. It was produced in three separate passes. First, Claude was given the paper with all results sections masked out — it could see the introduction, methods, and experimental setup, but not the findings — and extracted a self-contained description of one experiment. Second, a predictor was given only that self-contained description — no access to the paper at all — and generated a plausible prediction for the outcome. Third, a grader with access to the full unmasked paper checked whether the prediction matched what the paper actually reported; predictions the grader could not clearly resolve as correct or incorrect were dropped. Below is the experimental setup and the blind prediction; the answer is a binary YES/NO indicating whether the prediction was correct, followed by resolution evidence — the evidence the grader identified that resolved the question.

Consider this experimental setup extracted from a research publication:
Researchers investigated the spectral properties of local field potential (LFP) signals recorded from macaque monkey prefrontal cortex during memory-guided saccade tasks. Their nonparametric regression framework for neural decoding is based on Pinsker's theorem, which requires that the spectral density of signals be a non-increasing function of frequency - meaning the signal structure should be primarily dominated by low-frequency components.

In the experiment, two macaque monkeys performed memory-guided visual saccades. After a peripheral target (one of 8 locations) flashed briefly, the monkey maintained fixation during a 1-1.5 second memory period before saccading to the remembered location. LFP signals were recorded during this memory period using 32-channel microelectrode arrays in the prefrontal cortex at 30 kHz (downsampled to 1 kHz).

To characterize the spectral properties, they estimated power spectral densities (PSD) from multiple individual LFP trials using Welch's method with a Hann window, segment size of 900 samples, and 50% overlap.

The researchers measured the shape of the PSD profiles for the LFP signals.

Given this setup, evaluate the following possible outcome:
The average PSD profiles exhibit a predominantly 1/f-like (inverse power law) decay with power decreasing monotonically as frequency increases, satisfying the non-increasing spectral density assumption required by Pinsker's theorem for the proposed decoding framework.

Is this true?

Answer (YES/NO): NO